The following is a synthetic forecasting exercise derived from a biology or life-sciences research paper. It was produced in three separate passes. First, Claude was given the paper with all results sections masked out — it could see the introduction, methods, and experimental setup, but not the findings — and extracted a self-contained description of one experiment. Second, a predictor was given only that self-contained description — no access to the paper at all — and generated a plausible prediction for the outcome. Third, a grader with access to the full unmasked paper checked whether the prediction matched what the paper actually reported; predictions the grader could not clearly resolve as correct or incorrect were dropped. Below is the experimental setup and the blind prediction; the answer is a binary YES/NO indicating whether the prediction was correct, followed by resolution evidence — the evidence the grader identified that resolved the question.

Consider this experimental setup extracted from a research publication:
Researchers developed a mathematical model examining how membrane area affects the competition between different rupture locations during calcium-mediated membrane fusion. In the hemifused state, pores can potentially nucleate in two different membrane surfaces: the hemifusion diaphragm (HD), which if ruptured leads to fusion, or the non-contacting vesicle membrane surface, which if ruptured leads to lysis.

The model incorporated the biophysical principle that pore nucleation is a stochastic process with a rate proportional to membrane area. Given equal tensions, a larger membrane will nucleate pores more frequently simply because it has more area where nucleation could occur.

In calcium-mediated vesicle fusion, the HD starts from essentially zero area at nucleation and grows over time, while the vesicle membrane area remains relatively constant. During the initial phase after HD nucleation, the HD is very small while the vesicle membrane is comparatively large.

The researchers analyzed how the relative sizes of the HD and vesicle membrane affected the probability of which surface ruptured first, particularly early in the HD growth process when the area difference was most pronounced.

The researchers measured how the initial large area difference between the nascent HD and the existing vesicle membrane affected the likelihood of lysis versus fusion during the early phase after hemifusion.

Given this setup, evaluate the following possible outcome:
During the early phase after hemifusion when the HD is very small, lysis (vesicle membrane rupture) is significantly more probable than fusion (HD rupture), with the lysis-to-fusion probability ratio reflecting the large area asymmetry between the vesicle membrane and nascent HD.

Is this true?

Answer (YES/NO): YES